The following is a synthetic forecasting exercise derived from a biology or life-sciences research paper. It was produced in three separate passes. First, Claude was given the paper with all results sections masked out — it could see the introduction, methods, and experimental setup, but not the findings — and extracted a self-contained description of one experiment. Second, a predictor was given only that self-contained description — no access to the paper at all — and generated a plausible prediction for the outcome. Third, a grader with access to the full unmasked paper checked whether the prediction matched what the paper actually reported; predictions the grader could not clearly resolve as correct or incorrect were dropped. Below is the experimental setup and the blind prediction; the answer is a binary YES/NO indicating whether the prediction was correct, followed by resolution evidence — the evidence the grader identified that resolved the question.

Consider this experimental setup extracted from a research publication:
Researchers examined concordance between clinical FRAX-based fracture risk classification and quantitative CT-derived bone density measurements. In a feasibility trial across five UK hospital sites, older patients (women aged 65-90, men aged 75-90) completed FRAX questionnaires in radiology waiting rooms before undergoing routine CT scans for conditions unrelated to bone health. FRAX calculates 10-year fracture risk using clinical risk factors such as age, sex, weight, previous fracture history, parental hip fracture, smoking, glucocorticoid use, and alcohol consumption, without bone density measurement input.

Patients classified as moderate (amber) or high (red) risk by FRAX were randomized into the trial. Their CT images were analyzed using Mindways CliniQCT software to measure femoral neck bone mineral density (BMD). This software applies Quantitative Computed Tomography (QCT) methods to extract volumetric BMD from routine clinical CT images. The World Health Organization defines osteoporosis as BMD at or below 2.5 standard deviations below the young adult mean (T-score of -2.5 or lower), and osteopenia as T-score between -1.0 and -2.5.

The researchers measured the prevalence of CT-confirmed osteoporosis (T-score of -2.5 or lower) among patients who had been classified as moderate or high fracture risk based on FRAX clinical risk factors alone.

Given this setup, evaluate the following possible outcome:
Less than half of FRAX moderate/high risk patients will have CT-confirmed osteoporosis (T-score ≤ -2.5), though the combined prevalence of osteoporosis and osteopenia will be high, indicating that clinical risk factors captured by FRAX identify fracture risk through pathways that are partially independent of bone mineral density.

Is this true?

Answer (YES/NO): NO